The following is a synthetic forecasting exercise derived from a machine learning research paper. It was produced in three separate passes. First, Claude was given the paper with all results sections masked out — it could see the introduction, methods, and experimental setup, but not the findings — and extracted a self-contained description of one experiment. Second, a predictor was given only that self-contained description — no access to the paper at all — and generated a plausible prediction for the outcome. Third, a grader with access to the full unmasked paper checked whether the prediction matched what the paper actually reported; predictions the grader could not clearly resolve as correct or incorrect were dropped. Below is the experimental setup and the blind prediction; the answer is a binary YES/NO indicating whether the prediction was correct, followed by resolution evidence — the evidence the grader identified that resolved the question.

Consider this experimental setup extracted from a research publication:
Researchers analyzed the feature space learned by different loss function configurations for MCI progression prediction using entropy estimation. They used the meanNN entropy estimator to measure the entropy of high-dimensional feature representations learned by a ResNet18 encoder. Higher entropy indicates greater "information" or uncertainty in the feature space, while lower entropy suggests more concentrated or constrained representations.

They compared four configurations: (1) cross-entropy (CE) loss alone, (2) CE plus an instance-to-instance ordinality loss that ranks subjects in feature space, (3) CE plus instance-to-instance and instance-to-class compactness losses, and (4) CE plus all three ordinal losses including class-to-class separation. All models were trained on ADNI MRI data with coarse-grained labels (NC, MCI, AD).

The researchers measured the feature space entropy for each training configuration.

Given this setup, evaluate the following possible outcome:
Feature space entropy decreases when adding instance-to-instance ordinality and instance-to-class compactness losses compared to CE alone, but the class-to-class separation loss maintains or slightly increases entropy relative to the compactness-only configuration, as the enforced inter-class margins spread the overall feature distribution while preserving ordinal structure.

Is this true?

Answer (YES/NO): YES